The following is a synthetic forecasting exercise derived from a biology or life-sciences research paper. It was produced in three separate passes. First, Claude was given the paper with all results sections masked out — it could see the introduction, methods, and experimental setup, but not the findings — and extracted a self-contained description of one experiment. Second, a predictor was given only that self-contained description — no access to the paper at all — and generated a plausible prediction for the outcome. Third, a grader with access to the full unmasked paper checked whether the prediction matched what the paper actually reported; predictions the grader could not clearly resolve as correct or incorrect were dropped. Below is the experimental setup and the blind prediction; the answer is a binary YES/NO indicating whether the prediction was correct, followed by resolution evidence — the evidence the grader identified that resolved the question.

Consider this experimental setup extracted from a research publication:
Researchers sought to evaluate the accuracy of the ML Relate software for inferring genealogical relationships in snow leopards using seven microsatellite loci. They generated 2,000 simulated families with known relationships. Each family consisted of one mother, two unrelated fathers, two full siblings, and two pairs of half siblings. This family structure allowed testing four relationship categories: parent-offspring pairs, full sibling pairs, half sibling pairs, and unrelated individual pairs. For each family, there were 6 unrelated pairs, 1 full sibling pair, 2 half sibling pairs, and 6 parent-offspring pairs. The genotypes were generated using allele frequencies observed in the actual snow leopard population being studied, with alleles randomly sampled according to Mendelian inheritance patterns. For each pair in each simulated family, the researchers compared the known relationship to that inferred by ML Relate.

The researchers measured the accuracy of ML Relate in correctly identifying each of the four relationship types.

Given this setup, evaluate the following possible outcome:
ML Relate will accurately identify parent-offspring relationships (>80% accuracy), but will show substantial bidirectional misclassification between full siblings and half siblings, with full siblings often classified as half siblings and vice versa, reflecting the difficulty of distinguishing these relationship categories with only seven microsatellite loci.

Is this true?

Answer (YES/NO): NO